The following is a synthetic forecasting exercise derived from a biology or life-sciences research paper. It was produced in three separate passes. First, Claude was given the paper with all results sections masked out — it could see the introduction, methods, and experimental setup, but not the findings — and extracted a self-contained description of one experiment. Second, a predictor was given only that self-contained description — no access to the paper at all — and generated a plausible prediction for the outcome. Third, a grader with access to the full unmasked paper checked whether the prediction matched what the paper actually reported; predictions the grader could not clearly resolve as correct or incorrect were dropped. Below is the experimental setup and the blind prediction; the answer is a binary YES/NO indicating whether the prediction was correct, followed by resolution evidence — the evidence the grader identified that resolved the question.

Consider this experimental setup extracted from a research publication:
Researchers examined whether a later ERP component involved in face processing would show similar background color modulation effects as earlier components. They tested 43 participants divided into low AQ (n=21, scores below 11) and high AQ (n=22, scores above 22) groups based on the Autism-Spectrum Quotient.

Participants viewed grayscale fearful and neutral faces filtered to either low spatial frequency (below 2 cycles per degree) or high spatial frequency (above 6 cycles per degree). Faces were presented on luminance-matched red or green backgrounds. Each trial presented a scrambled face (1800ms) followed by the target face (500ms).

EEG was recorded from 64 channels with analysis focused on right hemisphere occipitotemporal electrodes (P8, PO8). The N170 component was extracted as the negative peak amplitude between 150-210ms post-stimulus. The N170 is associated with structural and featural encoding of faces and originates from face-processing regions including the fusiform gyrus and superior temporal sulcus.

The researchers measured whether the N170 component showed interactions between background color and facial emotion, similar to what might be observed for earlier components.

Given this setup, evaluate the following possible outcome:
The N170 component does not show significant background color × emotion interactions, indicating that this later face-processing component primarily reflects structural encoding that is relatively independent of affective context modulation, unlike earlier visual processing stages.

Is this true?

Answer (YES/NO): YES